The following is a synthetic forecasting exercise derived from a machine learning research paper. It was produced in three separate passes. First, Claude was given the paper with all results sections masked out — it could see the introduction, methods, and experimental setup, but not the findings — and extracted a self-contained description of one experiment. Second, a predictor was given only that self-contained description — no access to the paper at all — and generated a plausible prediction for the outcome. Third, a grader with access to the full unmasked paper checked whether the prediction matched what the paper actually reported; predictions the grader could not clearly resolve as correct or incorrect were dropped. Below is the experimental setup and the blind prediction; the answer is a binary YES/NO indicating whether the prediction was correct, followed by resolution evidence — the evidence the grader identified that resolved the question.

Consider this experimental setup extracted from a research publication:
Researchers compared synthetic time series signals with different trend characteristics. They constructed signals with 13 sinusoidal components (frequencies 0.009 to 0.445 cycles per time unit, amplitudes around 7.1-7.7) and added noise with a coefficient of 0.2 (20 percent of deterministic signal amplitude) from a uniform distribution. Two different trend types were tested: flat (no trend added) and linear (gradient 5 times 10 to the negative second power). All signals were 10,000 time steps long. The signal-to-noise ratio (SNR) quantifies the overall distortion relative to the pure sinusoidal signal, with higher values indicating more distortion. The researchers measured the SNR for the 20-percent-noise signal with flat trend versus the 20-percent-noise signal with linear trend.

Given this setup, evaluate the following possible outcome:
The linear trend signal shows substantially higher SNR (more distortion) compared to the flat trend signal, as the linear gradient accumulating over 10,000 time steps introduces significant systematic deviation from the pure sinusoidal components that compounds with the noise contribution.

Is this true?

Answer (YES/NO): YES